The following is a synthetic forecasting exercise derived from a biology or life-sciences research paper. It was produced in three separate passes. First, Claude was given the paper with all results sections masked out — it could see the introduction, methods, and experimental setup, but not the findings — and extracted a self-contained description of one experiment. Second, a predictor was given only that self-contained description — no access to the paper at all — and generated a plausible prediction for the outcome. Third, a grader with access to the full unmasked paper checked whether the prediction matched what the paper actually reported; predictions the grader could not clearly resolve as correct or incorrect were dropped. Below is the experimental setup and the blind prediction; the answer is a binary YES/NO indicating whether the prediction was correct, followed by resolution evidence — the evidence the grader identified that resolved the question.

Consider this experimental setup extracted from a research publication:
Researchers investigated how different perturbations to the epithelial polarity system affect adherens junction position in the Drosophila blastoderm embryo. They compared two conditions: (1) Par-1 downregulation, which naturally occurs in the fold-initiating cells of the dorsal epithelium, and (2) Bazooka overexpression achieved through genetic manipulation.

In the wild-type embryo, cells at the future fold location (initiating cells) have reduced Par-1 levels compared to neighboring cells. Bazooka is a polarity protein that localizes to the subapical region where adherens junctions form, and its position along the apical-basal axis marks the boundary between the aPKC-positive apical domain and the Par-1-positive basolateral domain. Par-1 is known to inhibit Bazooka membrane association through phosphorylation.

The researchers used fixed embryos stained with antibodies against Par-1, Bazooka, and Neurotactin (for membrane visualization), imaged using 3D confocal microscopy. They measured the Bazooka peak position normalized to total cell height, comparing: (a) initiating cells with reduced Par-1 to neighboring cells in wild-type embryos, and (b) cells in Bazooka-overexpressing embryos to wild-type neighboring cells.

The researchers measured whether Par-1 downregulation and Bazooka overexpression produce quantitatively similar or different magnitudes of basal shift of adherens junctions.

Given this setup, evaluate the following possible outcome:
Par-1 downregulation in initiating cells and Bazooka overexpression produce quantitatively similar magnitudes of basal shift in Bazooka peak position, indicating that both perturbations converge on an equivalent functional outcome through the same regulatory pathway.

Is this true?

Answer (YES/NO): NO